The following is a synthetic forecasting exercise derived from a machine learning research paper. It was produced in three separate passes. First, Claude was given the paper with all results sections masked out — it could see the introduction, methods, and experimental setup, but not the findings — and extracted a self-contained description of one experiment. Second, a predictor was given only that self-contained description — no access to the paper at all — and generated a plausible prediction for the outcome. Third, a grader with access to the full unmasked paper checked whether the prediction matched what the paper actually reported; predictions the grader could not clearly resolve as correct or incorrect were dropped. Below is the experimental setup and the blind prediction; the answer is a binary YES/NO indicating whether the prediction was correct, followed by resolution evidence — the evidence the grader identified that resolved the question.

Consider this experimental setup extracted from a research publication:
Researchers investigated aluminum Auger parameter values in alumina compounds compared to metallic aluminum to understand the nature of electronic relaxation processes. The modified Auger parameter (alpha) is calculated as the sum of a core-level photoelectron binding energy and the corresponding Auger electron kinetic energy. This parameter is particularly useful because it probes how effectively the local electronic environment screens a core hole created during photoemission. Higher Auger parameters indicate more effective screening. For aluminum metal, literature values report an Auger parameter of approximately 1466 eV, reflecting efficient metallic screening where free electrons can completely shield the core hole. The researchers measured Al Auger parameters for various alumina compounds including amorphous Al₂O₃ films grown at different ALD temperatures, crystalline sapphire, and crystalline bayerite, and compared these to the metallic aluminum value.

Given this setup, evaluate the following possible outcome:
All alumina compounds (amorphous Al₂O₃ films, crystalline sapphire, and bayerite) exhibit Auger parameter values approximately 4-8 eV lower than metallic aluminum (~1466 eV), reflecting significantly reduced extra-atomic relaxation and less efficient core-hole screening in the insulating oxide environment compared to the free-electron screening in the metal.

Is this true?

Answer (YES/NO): NO